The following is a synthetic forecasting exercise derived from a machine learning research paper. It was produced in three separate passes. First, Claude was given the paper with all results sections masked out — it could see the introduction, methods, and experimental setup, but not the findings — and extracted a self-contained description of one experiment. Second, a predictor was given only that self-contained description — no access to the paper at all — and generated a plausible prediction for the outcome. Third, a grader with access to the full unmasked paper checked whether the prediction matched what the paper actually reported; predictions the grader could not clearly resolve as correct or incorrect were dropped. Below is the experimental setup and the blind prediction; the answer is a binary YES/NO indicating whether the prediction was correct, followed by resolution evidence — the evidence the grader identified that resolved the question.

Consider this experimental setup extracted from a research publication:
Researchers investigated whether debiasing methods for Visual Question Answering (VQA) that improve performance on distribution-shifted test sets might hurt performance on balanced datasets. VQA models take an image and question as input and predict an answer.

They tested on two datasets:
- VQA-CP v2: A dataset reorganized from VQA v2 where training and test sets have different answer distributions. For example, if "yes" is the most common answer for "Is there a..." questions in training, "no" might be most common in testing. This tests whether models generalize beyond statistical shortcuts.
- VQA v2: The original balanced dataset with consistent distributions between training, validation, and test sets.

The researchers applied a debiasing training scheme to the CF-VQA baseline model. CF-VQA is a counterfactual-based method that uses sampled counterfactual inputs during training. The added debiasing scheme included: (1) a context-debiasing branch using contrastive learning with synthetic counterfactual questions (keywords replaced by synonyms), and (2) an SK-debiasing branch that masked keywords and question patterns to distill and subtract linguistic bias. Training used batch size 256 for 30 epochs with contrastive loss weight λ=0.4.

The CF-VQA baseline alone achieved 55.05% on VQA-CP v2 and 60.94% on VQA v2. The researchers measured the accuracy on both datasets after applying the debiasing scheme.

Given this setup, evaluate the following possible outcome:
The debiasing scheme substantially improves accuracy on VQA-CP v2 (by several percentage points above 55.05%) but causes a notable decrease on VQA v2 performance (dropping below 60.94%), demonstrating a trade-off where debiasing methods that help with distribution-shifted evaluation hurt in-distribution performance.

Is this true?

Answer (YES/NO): NO